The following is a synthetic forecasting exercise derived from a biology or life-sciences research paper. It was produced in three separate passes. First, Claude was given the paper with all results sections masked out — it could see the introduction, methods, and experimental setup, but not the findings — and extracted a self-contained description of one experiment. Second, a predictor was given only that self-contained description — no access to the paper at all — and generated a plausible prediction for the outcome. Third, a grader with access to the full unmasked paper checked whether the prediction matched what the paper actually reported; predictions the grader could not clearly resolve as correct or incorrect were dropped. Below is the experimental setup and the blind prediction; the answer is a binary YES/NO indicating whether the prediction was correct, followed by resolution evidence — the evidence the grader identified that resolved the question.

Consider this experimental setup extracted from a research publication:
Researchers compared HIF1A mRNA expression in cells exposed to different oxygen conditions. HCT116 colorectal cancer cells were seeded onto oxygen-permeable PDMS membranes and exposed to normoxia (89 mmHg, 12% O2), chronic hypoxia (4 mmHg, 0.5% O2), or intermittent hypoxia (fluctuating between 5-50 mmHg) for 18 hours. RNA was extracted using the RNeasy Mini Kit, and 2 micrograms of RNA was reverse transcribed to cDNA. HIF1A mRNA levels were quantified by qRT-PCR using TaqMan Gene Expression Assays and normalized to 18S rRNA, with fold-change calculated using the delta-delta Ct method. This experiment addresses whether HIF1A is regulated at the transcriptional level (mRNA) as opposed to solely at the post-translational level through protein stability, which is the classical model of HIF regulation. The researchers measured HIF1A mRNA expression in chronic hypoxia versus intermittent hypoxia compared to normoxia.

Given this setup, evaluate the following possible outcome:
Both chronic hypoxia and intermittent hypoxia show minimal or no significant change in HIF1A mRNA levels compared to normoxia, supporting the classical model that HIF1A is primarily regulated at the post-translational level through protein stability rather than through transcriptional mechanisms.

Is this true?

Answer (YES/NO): NO